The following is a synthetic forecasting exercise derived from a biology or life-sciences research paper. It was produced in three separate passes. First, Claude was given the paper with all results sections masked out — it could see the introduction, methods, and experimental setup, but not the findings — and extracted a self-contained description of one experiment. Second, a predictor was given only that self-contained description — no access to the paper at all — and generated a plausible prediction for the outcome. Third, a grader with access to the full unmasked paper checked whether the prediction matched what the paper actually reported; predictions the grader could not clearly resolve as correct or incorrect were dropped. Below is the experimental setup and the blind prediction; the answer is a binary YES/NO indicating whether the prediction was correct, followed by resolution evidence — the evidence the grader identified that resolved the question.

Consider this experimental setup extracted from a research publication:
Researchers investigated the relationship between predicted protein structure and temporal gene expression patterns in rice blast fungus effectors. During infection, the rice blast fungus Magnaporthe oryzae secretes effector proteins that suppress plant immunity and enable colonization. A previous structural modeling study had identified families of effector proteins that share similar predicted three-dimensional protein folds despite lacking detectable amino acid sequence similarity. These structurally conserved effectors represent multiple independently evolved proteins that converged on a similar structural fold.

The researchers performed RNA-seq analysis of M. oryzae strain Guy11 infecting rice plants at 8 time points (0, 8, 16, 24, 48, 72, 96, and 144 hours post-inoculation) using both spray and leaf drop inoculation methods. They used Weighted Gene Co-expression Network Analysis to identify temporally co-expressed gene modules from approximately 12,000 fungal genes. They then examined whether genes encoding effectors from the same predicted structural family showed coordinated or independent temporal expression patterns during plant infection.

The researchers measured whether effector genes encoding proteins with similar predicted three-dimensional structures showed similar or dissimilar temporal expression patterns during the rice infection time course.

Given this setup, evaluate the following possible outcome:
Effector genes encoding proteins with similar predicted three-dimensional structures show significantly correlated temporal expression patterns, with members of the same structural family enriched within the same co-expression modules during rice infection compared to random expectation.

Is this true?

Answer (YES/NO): YES